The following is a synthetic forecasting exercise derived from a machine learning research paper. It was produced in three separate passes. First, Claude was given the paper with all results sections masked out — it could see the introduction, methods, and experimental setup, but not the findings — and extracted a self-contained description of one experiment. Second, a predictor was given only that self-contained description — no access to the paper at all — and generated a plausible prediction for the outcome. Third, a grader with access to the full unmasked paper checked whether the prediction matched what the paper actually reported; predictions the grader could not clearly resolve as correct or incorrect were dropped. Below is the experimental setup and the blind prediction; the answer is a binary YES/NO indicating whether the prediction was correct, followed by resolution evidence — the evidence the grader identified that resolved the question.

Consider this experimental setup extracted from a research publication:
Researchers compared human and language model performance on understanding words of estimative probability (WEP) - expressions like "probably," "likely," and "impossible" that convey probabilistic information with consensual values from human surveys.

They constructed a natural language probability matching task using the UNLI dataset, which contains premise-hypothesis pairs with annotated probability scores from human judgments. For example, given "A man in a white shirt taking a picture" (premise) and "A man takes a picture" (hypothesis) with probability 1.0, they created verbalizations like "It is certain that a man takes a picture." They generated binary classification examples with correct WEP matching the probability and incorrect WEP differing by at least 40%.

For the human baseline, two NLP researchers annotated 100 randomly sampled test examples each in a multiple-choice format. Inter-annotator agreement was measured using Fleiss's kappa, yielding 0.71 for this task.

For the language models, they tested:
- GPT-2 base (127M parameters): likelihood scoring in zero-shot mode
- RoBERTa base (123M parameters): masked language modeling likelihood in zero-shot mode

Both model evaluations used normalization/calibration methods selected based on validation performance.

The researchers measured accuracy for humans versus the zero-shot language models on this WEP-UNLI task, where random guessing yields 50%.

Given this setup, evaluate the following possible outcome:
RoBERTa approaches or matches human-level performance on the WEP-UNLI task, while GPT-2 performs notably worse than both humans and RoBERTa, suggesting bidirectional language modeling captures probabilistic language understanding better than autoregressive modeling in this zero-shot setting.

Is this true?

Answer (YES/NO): NO